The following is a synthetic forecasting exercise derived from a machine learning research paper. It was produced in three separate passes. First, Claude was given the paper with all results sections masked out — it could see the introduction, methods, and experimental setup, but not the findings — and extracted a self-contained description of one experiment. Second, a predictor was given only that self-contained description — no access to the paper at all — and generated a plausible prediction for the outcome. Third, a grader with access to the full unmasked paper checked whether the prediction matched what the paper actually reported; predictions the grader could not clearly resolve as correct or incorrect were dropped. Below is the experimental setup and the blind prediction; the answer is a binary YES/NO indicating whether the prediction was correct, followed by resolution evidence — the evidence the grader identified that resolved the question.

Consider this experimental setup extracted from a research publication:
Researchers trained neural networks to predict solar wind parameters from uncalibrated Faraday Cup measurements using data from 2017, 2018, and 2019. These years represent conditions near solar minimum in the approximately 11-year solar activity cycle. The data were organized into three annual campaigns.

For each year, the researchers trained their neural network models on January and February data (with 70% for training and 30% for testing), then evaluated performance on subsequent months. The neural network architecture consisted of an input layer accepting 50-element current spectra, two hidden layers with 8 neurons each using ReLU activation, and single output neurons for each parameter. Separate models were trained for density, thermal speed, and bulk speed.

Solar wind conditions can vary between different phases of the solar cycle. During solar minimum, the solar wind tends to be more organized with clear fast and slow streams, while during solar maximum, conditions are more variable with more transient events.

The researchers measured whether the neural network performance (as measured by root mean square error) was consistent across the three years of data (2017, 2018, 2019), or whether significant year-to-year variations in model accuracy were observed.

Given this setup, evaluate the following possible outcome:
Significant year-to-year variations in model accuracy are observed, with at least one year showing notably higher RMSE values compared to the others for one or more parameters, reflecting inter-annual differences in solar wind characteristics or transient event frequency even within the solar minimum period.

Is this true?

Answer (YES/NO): YES